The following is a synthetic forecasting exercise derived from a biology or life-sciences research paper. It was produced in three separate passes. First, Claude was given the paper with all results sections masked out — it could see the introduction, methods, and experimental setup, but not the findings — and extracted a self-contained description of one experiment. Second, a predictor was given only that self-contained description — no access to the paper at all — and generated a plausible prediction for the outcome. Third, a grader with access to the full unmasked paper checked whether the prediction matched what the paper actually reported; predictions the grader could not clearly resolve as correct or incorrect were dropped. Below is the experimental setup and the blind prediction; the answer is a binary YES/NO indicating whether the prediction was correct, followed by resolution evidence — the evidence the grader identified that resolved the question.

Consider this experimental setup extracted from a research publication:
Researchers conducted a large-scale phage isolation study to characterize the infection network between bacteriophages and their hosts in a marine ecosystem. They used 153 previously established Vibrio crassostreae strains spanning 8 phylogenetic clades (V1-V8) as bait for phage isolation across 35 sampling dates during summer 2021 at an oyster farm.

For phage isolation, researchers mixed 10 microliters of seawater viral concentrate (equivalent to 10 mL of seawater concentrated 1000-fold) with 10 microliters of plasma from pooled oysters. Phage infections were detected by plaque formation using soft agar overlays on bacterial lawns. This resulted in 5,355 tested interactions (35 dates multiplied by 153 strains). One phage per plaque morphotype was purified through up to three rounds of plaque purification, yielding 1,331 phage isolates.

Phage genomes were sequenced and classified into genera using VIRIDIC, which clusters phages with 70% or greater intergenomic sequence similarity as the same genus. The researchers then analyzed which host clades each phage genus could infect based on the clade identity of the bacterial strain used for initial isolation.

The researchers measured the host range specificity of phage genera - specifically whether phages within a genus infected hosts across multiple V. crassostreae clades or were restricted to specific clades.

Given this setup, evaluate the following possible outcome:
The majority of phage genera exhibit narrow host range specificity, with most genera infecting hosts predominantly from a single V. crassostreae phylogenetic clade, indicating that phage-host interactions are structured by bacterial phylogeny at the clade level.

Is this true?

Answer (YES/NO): YES